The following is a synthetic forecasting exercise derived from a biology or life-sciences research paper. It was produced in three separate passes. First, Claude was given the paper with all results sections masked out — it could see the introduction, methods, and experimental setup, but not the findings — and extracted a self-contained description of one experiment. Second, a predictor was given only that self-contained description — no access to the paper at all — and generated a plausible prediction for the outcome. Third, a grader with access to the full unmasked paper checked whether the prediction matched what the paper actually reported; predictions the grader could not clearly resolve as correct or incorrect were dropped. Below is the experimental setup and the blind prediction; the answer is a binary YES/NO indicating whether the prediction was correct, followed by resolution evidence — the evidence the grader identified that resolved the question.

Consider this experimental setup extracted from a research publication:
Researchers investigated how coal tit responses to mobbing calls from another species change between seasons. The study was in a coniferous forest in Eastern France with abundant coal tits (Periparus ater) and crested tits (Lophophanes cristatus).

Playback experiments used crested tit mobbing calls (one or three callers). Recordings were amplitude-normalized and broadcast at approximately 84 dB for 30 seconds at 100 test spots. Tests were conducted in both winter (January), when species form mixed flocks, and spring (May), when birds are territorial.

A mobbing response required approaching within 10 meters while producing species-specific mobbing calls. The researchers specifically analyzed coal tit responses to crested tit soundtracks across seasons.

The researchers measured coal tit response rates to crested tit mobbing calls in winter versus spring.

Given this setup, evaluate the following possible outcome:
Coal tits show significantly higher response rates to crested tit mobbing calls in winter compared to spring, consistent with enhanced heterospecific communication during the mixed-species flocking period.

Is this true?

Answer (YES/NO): YES